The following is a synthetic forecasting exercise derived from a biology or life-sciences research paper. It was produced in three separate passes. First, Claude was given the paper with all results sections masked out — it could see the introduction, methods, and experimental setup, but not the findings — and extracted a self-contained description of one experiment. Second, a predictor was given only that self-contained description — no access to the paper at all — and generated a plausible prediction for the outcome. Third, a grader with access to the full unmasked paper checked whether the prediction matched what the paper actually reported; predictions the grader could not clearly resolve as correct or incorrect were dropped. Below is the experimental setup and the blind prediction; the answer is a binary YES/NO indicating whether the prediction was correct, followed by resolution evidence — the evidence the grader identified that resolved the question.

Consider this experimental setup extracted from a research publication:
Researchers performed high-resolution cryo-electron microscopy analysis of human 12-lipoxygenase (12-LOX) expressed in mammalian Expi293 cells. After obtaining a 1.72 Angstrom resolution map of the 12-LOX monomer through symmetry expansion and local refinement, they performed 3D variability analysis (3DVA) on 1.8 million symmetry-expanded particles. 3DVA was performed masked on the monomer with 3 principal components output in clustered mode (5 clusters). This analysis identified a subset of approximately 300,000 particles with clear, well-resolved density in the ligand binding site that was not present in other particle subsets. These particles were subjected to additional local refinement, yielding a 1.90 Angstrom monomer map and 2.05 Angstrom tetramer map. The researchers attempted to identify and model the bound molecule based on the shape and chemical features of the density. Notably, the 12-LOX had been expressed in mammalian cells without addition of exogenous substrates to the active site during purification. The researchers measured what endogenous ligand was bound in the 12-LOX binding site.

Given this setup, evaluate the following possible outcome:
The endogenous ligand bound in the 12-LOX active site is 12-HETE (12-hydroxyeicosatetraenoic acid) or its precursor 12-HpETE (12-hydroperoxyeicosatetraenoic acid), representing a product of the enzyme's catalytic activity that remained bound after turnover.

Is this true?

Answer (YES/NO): NO